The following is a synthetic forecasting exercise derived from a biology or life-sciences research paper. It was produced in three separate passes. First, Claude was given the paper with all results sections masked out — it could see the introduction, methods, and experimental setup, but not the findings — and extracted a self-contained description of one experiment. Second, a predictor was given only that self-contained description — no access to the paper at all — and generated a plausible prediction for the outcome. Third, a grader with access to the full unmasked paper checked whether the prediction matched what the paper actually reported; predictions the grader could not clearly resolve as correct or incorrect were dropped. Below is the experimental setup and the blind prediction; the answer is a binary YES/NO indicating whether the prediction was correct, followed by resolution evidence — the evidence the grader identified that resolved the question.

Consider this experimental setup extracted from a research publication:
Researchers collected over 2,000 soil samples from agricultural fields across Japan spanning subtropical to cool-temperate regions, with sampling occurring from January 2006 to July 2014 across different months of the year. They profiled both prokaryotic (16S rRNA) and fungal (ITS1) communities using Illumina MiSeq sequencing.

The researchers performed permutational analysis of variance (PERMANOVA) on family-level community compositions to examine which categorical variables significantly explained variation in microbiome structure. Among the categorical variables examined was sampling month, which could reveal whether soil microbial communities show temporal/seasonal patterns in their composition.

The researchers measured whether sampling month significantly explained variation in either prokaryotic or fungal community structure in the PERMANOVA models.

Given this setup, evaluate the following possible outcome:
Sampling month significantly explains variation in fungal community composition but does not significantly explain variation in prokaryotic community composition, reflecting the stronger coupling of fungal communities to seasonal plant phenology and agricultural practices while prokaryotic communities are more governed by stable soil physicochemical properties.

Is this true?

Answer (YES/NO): NO